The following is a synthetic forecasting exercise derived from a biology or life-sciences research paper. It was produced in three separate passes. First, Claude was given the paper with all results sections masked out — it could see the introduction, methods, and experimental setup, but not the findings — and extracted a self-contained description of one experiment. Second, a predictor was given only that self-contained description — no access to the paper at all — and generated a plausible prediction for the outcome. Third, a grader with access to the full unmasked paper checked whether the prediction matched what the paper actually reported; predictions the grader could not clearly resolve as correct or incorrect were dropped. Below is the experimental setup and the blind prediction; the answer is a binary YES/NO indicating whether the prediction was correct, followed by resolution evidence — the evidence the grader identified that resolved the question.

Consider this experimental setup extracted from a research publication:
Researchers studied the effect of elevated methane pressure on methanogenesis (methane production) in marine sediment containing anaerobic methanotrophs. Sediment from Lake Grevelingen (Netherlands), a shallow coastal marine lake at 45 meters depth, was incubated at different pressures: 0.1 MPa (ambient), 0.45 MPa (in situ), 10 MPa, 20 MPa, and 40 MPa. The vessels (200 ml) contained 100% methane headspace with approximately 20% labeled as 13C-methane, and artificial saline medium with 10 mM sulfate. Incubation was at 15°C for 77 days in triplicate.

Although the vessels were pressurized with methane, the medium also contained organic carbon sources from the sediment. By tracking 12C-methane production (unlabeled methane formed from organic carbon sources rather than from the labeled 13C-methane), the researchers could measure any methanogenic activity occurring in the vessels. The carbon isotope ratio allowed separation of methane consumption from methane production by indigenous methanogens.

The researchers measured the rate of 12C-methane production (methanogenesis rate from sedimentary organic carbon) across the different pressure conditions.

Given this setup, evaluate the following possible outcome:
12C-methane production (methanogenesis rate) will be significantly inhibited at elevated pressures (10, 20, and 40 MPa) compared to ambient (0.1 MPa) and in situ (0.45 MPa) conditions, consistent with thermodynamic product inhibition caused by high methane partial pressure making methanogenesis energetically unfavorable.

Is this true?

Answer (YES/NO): NO